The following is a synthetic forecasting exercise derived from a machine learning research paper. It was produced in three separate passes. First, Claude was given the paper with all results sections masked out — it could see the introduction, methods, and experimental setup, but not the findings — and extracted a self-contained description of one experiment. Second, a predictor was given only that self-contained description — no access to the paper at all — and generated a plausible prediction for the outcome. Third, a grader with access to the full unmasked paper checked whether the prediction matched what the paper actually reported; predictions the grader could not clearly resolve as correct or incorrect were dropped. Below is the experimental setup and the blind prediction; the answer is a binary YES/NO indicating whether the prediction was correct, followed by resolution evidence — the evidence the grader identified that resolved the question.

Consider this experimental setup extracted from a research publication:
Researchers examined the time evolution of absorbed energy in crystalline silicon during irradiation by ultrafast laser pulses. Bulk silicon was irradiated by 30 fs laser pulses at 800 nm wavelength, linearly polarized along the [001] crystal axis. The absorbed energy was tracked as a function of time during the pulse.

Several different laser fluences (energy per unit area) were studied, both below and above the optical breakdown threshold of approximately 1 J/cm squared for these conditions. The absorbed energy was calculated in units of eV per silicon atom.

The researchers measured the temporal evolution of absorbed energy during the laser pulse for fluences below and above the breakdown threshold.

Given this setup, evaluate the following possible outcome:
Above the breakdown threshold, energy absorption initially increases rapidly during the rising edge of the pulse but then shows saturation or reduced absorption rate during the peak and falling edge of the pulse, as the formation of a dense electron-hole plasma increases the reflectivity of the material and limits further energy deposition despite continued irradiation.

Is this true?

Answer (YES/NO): NO